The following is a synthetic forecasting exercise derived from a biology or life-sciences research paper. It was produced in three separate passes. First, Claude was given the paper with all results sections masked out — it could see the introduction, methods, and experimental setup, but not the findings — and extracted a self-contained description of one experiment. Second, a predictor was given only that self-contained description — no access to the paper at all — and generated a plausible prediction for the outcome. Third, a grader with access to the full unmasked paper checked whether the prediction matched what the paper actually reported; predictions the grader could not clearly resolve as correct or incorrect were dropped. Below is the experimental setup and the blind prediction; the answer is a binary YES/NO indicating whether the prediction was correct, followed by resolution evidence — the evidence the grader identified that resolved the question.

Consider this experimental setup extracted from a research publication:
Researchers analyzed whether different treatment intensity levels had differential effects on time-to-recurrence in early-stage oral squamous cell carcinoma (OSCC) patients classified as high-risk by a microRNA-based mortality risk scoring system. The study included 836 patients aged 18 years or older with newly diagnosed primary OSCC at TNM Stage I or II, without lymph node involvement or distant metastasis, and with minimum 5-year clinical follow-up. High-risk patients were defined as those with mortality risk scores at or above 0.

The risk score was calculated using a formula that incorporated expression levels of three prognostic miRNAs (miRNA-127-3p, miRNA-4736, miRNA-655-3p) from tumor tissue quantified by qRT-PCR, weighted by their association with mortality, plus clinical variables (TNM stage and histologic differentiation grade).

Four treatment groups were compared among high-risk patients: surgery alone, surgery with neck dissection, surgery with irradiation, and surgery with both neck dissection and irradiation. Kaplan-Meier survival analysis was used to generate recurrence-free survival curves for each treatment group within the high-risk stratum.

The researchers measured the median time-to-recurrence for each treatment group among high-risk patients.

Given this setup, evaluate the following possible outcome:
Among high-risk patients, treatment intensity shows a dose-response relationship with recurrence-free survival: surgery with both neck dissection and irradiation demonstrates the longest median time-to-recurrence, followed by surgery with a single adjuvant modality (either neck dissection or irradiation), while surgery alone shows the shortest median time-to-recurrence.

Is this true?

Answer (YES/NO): NO